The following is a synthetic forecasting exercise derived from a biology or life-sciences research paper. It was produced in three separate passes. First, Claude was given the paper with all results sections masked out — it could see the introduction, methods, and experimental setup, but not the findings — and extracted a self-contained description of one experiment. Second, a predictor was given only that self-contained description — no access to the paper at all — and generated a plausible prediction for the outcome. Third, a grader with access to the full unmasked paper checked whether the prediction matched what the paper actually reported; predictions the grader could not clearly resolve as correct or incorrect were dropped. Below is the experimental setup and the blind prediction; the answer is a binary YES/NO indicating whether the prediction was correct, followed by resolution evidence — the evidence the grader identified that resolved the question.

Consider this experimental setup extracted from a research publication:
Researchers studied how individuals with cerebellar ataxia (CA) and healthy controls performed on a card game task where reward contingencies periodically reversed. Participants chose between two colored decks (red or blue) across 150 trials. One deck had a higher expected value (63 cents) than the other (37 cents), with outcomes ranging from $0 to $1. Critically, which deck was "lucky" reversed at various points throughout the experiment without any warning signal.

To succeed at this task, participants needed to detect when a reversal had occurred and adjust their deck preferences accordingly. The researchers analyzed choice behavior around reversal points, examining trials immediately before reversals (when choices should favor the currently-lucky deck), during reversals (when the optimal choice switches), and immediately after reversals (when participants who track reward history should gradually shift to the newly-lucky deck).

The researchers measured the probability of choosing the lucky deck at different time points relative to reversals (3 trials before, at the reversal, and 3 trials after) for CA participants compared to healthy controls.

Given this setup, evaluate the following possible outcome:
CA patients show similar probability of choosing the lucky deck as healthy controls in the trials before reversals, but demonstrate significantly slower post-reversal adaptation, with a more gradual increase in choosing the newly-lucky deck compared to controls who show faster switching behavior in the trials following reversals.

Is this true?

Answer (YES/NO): NO